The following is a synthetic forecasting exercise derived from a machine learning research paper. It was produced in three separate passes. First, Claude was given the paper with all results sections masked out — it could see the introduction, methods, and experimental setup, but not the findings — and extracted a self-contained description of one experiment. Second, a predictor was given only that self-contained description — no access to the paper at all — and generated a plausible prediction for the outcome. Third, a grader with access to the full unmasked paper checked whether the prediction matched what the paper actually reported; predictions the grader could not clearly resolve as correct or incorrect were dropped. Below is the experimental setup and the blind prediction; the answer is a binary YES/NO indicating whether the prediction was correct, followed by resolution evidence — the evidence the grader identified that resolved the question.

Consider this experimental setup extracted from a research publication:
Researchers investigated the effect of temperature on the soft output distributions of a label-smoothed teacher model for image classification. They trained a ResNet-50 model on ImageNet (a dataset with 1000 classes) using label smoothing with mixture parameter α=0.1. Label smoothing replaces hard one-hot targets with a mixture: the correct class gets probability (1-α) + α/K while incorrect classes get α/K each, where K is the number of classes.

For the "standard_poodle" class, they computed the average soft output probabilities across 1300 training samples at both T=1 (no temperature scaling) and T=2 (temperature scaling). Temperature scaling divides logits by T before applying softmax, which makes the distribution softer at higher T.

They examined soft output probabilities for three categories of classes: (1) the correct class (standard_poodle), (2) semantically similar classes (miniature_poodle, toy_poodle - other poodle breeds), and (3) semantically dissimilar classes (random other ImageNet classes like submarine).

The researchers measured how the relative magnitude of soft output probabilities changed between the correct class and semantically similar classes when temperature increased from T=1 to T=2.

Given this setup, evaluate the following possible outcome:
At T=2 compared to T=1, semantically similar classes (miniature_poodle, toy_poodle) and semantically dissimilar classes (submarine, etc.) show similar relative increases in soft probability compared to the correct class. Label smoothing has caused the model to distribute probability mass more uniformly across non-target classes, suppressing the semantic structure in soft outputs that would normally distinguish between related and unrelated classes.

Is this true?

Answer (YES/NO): NO